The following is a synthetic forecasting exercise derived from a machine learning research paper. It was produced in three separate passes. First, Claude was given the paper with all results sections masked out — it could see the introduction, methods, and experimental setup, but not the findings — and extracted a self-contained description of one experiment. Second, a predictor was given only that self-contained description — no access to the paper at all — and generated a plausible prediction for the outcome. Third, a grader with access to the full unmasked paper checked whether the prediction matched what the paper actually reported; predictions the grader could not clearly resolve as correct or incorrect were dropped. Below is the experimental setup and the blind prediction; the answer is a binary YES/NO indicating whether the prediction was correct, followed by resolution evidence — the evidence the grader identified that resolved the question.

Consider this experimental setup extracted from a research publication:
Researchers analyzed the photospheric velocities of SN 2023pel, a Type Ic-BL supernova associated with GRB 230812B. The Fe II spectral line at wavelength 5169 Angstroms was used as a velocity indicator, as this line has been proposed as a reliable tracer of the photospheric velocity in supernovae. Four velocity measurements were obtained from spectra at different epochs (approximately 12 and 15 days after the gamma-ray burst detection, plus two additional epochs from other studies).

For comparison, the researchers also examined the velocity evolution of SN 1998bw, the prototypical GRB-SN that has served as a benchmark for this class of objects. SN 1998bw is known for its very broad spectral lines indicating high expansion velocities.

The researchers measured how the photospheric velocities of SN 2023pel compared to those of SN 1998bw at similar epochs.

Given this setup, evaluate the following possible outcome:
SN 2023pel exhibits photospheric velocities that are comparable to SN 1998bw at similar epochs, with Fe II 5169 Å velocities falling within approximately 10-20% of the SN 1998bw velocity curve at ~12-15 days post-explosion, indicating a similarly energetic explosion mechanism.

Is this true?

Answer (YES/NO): NO